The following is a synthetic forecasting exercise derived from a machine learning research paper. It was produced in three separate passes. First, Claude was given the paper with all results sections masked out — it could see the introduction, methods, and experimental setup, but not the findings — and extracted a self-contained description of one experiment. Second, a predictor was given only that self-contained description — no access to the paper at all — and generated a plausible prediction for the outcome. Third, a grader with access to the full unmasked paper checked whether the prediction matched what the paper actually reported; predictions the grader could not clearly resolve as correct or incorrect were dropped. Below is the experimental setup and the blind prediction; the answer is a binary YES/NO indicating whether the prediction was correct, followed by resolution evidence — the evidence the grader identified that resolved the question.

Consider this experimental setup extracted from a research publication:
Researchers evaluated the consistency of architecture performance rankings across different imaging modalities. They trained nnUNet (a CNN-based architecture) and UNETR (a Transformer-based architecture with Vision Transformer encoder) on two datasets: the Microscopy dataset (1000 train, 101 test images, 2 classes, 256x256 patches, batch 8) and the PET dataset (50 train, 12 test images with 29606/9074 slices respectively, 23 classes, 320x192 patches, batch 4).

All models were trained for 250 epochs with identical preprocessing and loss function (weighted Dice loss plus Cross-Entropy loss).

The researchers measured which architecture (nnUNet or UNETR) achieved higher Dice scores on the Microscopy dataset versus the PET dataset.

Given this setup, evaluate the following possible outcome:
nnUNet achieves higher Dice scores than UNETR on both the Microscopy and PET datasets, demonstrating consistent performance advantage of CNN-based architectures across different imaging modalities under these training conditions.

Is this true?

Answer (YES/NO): NO